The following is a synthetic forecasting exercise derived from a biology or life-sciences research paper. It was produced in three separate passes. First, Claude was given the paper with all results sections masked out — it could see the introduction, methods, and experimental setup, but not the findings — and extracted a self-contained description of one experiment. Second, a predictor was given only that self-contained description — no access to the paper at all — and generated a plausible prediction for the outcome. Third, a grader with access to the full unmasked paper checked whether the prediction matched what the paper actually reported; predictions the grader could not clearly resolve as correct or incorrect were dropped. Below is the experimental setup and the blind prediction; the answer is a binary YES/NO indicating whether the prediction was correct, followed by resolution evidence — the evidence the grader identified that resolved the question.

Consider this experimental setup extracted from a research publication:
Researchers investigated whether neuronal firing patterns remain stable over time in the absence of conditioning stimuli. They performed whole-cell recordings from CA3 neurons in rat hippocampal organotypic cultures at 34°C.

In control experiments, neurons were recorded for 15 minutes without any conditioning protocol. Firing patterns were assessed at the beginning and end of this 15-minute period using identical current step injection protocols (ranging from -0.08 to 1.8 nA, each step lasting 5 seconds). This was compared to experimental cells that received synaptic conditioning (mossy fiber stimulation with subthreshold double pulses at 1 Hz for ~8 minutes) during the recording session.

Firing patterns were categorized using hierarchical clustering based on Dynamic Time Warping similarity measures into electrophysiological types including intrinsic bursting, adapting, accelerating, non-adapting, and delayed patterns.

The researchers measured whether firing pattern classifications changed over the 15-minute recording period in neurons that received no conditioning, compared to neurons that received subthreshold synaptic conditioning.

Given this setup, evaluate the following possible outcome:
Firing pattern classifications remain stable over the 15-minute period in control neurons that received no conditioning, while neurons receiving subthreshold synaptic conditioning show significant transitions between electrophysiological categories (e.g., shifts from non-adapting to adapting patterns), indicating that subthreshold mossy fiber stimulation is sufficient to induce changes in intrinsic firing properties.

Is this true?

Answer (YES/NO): YES